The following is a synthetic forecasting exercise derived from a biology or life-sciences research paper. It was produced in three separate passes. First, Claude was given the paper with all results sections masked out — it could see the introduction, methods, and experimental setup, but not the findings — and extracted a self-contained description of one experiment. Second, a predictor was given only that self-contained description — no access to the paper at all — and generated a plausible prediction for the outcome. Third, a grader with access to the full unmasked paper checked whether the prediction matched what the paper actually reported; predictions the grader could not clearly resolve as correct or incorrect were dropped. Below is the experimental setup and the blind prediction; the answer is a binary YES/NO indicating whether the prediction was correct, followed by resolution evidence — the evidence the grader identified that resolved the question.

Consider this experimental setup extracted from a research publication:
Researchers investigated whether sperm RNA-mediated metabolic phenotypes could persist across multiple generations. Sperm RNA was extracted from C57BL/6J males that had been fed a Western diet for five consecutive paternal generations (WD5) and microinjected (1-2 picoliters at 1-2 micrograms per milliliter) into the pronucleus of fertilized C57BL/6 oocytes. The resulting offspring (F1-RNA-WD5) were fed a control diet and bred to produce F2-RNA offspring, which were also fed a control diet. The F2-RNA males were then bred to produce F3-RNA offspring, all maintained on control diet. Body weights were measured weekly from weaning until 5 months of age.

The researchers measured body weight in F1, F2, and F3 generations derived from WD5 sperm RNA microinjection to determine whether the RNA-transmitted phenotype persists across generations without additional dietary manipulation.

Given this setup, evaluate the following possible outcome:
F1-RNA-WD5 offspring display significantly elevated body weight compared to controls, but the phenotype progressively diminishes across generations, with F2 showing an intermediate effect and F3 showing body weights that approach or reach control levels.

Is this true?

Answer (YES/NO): NO